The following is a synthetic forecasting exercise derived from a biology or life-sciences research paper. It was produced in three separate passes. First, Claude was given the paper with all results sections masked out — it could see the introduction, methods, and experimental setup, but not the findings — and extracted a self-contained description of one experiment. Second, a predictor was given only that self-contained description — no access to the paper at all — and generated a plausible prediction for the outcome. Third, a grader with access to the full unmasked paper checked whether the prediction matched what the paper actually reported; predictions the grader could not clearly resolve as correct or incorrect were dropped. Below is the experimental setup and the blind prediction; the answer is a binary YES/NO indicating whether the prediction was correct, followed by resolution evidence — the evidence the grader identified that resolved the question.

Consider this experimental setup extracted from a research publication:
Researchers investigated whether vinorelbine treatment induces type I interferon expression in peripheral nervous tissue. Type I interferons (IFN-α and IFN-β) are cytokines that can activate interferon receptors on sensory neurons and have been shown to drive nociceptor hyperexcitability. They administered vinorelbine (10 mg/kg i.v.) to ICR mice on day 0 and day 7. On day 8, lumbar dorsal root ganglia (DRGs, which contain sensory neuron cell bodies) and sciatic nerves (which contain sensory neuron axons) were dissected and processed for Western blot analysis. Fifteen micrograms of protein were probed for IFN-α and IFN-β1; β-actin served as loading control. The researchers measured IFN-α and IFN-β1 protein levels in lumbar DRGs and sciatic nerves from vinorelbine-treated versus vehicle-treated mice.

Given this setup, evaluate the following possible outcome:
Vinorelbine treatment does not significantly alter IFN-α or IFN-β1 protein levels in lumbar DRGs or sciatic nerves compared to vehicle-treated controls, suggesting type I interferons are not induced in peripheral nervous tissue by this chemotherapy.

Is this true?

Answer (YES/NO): NO